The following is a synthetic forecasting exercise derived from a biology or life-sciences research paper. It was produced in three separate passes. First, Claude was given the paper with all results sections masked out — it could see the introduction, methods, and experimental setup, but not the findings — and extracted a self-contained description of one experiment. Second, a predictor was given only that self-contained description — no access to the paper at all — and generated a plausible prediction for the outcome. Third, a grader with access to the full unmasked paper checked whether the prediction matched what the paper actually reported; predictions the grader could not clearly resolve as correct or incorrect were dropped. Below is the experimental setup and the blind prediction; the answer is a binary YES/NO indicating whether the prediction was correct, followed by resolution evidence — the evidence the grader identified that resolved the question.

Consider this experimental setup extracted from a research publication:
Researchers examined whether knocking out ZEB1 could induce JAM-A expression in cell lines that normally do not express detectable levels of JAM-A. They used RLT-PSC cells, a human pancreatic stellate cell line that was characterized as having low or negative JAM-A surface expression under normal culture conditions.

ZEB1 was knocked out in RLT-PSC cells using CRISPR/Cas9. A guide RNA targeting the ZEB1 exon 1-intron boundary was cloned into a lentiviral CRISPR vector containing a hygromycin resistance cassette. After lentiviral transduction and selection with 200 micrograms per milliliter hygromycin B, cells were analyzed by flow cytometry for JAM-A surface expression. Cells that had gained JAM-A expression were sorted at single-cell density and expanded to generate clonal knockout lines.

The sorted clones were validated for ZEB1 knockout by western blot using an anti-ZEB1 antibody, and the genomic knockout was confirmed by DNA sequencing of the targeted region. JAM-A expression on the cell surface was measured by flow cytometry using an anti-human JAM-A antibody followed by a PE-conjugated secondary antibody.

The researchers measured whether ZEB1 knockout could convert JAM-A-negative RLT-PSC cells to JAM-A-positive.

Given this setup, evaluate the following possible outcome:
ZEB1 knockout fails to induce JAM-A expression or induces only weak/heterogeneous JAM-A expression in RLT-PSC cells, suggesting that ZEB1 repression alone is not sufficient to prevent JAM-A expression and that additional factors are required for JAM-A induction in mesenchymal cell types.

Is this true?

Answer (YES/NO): NO